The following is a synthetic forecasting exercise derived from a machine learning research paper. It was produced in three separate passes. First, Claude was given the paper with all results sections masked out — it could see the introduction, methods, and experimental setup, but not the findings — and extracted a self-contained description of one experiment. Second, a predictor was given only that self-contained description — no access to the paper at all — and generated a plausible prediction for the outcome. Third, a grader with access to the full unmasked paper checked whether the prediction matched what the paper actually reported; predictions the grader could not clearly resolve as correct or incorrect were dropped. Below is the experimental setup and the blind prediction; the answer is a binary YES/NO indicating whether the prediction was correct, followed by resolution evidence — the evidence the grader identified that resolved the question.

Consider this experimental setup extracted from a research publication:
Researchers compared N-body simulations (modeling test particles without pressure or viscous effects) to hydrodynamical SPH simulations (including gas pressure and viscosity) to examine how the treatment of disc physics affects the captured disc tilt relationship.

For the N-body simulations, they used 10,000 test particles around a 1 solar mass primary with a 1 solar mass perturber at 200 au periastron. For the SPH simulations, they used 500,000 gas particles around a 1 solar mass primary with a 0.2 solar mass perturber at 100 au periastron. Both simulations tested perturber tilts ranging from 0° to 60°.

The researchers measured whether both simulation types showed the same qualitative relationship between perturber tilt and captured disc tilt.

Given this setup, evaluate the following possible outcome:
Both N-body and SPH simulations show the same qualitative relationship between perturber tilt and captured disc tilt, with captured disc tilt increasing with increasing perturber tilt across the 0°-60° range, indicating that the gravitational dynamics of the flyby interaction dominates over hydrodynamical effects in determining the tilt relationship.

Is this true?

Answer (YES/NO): YES